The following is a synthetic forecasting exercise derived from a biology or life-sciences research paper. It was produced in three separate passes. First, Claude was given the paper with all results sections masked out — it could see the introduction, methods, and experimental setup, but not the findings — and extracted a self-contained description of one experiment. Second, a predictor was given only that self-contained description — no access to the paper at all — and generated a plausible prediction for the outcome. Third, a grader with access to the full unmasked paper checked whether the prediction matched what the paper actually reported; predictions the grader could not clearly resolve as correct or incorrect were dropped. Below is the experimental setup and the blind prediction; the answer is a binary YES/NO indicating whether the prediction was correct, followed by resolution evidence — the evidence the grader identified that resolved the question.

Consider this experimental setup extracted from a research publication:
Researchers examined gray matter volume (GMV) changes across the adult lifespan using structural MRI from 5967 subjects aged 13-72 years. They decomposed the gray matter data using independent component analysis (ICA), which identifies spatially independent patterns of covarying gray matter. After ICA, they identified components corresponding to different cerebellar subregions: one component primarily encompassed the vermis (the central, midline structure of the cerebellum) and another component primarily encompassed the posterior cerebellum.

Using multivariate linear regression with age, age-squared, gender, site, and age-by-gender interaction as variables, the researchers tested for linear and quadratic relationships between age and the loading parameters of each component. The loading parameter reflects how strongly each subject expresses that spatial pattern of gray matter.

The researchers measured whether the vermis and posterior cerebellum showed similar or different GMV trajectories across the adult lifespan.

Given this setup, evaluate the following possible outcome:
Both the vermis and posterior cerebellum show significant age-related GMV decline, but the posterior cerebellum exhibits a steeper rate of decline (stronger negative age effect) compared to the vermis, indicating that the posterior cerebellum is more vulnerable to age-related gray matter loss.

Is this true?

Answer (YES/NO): NO